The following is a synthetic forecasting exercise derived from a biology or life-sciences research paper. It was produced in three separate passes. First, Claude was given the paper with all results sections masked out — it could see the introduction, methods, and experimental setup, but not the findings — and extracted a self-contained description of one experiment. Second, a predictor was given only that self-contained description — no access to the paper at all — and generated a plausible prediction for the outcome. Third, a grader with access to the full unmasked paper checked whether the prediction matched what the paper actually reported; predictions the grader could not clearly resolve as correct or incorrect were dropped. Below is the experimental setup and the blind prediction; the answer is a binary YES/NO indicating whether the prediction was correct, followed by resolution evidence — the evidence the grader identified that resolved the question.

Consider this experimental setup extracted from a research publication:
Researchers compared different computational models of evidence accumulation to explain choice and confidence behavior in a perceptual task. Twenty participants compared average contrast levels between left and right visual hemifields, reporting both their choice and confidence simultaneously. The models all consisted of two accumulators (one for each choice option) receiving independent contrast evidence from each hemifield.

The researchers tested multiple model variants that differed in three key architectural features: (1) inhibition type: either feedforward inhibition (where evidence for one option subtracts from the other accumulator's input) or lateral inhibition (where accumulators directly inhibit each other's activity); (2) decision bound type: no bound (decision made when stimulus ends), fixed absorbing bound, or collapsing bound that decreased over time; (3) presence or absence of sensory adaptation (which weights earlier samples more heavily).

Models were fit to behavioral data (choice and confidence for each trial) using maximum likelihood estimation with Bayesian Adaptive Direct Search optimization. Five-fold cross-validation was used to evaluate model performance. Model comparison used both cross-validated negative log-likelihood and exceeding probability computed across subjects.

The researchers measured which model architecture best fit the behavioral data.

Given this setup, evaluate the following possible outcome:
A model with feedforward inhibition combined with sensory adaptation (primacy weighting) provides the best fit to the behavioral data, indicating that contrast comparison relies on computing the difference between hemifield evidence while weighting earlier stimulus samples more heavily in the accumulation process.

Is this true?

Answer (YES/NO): YES